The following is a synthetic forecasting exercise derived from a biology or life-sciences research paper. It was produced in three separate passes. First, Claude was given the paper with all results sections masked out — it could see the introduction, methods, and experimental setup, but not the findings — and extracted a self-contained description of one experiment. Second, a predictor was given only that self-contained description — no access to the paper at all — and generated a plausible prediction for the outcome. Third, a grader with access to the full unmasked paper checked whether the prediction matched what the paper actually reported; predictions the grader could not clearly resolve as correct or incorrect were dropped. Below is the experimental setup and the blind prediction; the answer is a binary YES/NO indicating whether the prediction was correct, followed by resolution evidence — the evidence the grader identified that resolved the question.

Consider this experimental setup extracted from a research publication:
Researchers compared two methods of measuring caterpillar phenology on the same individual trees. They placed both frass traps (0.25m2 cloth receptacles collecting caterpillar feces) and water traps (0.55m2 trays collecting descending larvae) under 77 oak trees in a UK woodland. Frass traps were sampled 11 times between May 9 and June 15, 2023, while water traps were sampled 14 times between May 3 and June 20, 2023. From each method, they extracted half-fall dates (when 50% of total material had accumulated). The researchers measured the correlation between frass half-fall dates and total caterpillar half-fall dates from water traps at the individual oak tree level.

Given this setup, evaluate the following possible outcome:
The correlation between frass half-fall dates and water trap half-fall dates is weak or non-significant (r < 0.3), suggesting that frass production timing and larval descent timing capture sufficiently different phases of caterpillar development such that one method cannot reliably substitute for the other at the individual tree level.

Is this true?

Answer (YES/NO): NO